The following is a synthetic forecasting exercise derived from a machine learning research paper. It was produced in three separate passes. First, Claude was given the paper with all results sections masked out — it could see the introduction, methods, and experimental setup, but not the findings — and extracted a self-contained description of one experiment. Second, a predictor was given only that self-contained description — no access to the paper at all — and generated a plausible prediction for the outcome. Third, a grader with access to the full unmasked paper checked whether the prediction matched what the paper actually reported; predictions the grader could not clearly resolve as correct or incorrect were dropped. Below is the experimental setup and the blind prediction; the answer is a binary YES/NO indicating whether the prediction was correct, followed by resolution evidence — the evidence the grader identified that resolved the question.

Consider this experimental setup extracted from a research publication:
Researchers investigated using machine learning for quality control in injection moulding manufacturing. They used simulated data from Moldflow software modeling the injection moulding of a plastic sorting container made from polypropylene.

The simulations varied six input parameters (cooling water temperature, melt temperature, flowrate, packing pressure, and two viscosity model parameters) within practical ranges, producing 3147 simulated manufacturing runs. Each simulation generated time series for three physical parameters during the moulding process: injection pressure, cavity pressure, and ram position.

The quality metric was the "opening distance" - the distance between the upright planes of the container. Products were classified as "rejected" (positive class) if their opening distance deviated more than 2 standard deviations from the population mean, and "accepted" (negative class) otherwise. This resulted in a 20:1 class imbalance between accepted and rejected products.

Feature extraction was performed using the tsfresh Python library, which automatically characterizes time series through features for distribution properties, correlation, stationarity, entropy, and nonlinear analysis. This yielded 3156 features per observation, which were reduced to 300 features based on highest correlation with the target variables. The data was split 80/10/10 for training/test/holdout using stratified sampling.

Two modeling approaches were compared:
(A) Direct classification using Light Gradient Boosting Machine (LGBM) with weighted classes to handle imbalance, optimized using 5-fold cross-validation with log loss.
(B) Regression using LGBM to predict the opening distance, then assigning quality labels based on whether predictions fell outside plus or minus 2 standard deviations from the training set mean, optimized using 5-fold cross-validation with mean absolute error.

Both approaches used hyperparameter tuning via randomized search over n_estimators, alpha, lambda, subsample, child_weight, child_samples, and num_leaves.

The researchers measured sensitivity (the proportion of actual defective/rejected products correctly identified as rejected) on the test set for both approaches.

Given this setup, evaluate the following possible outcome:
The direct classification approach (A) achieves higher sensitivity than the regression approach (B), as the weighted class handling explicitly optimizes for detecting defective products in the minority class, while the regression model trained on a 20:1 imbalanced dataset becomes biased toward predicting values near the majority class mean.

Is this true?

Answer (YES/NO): NO